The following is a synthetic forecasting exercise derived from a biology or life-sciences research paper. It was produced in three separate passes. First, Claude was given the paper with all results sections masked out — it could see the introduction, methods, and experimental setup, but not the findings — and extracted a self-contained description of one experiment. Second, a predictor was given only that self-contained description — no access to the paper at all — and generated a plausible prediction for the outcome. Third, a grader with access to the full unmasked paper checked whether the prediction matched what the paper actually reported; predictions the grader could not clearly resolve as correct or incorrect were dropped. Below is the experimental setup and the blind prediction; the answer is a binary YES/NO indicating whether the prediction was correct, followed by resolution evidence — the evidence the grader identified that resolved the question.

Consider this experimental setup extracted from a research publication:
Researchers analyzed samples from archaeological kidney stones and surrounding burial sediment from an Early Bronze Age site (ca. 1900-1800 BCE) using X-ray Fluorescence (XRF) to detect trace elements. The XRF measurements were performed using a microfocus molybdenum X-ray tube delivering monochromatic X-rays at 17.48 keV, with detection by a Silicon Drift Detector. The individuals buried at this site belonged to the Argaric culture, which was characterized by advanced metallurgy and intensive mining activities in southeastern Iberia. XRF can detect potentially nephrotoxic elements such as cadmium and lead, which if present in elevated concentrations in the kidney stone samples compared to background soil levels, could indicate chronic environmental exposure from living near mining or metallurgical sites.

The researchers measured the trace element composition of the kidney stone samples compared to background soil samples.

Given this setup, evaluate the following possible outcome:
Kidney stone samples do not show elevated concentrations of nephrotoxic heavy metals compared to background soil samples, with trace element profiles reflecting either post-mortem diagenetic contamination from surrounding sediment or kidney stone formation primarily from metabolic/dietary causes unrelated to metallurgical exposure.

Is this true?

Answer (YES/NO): NO